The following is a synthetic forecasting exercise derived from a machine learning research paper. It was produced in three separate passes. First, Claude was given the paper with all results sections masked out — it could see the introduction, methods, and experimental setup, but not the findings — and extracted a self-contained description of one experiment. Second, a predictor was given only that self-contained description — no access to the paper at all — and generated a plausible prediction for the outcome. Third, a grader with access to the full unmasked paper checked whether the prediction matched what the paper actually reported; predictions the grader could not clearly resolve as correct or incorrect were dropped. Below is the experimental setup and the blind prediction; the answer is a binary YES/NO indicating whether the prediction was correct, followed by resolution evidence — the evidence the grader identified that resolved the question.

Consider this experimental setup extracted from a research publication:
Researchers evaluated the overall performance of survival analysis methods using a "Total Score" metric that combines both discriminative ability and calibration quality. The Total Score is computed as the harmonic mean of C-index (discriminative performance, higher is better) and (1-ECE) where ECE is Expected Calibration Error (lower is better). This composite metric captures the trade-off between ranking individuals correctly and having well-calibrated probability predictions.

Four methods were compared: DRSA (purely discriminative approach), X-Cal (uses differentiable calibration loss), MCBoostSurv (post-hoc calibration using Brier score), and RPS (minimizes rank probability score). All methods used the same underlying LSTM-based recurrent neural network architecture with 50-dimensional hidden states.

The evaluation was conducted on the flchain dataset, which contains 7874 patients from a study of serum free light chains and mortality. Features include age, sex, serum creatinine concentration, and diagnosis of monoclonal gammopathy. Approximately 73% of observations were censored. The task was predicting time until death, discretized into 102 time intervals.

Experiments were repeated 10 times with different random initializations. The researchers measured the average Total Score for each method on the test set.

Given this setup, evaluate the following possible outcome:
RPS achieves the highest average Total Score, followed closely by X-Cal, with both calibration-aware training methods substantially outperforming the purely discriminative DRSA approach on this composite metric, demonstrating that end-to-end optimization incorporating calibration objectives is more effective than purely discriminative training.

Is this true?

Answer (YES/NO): NO